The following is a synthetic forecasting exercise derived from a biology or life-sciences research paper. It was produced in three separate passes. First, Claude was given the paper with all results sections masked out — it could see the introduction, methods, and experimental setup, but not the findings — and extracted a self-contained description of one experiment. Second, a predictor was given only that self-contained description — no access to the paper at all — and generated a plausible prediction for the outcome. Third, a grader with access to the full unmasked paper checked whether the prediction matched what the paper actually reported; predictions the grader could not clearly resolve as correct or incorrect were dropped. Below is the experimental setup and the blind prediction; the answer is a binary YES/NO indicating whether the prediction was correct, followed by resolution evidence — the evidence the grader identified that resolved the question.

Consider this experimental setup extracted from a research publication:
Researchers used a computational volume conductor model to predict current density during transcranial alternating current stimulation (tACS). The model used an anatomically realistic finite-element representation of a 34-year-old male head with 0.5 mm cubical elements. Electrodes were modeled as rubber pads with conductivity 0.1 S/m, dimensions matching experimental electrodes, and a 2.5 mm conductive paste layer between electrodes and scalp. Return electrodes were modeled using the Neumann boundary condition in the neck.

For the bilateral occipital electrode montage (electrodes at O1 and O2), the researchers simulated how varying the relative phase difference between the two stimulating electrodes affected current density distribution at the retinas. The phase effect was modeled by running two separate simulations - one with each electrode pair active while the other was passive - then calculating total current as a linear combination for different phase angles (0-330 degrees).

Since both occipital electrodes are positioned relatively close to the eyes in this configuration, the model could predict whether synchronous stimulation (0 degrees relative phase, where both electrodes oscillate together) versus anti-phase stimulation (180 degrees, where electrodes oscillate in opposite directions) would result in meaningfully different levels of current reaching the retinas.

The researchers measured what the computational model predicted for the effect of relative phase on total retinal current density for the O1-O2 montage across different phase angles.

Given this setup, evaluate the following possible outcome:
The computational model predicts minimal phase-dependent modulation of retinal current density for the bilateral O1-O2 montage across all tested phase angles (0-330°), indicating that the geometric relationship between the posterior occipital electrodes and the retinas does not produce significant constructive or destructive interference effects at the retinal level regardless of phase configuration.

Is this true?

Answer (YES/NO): NO